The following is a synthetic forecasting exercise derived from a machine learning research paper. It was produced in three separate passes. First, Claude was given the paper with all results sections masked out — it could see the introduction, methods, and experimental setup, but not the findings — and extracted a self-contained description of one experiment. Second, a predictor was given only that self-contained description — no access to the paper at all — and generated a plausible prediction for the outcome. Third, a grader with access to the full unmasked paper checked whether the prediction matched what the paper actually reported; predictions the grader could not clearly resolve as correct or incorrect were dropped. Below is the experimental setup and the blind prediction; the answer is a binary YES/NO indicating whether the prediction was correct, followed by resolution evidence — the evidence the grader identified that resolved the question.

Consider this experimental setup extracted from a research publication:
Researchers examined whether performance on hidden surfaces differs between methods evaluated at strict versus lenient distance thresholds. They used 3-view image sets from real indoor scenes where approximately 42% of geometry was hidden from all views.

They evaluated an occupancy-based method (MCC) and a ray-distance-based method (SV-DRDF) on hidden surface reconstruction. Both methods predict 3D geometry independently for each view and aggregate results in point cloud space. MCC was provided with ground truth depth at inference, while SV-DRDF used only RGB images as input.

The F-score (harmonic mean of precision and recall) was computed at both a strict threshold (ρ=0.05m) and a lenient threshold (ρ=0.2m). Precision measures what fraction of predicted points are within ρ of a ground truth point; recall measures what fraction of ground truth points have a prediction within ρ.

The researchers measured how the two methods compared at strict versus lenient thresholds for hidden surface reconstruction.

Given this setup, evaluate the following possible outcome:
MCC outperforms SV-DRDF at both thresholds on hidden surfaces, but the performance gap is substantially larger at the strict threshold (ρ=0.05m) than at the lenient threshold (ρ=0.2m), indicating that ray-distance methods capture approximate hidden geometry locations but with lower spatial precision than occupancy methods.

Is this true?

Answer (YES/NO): NO